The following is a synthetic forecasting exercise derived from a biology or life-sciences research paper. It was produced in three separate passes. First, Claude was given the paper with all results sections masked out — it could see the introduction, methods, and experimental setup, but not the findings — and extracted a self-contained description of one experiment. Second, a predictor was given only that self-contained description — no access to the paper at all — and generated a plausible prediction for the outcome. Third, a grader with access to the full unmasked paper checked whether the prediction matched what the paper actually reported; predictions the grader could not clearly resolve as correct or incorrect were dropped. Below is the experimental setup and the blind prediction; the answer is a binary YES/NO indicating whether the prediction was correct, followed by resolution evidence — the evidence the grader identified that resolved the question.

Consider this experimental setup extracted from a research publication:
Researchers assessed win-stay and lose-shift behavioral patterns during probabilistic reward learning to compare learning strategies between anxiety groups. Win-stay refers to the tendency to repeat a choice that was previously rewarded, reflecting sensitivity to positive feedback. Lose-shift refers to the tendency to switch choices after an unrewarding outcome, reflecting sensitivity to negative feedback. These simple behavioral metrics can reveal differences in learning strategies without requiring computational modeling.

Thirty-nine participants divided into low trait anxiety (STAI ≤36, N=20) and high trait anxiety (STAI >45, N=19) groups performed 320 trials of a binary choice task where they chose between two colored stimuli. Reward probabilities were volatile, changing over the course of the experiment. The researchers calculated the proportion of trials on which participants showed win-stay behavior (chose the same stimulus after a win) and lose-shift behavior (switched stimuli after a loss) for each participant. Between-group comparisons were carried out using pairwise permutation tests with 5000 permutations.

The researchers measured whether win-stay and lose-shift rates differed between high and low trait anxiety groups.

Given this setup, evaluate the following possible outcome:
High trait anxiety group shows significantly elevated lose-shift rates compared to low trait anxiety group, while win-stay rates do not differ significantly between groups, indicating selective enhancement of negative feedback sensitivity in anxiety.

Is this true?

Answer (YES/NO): YES